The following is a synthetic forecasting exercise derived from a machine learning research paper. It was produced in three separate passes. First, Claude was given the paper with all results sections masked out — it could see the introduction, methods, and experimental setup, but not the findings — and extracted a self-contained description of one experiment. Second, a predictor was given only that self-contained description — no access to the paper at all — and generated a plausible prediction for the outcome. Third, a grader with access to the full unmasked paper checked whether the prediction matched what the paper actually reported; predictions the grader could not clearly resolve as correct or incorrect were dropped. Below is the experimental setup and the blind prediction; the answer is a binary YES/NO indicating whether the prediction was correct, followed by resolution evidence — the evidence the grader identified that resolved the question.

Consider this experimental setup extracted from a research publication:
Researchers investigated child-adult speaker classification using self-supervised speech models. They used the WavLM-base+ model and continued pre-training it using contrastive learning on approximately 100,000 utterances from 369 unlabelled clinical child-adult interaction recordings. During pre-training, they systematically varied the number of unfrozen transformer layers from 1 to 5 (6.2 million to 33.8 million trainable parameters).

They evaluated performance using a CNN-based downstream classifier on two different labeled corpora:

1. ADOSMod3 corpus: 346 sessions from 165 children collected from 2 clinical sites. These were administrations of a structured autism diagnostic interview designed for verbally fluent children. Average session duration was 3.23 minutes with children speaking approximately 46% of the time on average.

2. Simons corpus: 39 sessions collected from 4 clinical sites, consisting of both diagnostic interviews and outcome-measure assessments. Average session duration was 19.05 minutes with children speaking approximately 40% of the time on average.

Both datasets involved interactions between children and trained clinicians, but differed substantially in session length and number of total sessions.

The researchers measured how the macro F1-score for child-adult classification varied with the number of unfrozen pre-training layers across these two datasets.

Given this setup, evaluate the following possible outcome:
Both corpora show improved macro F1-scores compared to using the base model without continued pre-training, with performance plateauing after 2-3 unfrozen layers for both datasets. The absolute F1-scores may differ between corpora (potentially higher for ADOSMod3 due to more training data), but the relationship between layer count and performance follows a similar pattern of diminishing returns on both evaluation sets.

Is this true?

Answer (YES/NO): NO